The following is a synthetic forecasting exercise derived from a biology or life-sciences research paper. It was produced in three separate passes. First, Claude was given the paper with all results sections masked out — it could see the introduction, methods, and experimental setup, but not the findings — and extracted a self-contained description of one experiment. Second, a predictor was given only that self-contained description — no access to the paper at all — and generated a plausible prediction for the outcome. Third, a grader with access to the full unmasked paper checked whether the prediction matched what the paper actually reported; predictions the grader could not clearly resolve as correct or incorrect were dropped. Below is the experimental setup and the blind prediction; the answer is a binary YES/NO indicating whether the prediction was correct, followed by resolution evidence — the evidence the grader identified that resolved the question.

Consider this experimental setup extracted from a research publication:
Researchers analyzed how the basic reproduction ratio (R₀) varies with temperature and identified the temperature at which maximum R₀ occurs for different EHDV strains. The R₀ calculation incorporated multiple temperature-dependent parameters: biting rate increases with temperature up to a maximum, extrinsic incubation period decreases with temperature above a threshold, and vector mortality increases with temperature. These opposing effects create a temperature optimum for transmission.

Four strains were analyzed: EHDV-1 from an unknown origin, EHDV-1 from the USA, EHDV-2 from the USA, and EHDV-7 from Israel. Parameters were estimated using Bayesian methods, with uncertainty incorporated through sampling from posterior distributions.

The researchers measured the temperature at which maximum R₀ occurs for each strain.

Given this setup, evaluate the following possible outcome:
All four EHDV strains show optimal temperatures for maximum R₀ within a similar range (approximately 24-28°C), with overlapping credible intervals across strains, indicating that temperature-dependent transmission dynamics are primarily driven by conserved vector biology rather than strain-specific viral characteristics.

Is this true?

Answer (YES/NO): NO